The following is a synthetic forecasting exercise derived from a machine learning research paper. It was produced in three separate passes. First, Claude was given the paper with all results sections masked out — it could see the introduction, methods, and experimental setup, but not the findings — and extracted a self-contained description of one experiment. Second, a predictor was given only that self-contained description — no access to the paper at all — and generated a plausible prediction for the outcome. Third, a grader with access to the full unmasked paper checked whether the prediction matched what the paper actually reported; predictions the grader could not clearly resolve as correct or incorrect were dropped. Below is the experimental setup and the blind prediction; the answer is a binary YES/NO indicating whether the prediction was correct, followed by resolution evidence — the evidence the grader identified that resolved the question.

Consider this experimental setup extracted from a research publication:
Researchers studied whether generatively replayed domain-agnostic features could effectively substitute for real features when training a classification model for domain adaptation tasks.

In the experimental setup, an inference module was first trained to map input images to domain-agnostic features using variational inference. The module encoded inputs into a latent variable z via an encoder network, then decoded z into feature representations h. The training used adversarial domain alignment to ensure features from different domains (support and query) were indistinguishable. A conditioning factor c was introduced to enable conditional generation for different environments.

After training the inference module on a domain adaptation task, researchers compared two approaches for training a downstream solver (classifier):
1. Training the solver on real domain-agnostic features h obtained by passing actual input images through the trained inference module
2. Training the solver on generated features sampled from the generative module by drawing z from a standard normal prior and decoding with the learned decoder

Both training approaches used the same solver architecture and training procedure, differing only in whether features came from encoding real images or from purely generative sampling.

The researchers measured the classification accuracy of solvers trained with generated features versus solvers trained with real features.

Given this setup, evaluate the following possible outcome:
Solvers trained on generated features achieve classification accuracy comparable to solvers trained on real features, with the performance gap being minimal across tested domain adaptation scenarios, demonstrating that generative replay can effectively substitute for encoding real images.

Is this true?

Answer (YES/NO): YES